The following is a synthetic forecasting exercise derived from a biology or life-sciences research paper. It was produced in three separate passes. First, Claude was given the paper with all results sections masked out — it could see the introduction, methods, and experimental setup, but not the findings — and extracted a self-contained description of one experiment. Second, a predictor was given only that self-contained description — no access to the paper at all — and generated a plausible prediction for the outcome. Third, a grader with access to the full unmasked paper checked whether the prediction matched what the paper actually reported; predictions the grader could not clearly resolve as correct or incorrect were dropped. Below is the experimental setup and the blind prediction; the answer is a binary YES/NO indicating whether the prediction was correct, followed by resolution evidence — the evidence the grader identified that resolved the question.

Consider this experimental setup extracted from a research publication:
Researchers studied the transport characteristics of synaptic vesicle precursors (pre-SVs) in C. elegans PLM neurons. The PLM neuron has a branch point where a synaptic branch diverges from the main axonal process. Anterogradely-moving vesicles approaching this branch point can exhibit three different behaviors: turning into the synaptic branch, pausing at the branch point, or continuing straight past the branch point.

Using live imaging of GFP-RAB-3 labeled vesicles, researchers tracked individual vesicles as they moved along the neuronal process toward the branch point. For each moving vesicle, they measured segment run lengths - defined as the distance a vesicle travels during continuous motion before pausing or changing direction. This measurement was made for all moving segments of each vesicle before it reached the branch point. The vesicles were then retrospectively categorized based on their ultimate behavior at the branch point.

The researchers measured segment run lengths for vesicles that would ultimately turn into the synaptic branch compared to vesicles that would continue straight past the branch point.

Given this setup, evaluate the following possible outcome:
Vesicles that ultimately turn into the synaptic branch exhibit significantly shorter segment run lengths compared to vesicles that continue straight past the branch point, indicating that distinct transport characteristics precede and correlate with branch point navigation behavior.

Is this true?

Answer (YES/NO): YES